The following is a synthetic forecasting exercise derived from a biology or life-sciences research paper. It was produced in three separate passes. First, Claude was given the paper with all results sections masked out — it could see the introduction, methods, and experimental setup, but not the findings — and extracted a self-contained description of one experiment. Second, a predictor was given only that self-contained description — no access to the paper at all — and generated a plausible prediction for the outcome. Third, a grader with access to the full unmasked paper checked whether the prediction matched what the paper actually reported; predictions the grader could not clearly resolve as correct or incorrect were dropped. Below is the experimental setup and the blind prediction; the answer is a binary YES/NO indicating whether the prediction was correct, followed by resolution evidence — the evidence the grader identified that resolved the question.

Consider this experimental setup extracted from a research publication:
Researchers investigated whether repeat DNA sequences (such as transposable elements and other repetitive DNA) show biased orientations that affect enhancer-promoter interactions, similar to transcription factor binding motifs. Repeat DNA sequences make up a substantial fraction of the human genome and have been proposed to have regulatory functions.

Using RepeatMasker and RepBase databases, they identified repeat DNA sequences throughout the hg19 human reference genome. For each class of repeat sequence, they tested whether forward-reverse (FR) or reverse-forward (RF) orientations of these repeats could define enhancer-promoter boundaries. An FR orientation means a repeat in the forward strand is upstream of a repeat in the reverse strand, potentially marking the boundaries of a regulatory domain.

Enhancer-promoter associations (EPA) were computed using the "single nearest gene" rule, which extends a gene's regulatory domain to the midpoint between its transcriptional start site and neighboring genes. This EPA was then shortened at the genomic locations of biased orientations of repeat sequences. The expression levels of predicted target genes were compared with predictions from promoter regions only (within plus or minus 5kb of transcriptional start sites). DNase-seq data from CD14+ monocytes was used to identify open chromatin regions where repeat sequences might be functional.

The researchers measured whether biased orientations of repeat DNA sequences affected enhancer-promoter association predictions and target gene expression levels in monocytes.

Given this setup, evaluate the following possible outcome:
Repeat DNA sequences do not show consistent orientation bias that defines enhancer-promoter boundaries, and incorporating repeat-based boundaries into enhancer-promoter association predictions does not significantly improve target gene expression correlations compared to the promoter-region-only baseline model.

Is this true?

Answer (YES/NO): NO